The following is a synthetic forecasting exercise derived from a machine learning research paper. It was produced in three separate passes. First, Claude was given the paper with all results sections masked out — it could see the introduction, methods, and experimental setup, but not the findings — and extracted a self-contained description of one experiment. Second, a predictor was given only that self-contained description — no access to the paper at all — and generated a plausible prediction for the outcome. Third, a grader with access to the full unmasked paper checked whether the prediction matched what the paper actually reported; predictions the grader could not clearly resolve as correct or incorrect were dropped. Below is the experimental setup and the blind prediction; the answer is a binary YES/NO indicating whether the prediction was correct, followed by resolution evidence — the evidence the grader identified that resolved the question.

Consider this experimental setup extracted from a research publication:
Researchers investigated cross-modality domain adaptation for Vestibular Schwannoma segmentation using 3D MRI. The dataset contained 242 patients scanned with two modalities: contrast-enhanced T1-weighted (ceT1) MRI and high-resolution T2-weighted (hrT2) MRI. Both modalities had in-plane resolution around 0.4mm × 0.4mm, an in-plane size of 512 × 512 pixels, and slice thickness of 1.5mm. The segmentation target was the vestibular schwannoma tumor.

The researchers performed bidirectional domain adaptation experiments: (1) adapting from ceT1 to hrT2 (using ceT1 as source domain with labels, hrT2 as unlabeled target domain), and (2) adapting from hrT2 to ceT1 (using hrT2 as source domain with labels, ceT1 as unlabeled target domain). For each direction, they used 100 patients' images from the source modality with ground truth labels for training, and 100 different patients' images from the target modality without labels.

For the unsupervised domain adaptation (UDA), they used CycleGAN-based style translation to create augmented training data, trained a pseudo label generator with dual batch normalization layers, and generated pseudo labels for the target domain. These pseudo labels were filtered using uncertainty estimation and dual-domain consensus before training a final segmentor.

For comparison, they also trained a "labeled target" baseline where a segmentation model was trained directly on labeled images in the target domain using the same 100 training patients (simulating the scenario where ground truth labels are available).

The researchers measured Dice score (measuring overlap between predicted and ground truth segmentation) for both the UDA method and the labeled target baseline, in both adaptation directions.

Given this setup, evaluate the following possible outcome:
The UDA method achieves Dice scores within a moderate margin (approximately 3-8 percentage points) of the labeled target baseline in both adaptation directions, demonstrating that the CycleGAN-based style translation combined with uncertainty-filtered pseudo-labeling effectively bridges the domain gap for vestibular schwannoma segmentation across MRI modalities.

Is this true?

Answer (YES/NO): NO